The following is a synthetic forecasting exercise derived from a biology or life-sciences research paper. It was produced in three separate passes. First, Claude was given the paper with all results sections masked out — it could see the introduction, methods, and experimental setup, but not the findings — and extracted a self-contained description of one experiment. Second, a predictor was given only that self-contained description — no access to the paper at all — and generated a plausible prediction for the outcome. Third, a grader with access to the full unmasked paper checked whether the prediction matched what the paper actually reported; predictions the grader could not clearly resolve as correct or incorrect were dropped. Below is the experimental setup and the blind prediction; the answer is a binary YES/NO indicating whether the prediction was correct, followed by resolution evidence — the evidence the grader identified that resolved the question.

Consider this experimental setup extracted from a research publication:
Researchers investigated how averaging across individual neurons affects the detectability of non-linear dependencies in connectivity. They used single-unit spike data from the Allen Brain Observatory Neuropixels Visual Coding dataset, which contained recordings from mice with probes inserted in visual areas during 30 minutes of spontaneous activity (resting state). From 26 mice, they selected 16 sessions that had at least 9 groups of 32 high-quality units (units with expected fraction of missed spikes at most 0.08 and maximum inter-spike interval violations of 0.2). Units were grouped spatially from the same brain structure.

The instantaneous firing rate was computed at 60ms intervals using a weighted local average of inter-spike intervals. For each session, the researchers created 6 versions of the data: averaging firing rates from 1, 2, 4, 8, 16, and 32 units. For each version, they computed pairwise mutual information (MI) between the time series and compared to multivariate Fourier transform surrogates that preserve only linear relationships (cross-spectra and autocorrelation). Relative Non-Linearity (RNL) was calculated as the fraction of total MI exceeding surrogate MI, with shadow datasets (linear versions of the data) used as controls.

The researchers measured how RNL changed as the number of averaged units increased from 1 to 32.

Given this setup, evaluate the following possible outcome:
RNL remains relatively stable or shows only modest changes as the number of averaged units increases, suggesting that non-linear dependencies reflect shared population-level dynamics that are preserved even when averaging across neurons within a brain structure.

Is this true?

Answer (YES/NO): NO